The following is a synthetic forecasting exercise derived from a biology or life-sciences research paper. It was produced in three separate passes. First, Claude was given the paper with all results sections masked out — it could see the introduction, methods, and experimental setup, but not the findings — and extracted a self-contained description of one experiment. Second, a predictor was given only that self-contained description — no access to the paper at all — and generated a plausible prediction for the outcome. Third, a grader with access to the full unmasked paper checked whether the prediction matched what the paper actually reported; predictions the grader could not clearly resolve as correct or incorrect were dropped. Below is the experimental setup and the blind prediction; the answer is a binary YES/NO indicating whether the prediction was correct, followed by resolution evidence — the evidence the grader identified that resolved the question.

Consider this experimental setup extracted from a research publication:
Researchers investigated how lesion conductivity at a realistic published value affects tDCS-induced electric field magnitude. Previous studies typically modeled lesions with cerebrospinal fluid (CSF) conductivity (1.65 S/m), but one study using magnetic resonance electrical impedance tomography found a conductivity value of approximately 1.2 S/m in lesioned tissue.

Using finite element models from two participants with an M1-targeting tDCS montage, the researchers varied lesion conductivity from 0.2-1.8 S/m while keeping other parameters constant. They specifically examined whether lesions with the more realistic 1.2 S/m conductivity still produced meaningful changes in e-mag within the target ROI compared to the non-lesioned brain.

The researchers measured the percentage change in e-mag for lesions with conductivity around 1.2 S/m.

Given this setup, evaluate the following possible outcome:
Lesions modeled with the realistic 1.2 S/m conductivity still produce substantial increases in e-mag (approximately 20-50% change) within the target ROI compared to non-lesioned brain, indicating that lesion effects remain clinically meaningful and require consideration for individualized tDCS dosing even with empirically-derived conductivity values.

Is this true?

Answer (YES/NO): NO